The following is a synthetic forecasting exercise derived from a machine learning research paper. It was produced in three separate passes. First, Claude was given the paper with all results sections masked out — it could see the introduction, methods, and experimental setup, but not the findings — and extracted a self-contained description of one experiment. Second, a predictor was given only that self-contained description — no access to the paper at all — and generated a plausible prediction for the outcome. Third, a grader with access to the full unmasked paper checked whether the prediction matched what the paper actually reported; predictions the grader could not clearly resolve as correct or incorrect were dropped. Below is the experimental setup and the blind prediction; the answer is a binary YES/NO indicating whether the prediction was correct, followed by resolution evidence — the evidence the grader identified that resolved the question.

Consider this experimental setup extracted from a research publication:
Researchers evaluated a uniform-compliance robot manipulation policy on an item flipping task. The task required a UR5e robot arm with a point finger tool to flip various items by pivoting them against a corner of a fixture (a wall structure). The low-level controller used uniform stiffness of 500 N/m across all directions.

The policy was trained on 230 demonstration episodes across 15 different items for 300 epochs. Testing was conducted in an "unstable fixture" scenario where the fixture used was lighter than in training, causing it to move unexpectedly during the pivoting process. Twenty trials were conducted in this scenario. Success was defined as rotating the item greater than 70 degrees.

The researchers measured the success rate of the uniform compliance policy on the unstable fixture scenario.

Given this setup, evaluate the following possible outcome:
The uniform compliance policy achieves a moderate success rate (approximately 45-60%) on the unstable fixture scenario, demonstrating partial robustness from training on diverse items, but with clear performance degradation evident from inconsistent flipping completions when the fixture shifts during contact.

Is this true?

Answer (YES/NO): NO